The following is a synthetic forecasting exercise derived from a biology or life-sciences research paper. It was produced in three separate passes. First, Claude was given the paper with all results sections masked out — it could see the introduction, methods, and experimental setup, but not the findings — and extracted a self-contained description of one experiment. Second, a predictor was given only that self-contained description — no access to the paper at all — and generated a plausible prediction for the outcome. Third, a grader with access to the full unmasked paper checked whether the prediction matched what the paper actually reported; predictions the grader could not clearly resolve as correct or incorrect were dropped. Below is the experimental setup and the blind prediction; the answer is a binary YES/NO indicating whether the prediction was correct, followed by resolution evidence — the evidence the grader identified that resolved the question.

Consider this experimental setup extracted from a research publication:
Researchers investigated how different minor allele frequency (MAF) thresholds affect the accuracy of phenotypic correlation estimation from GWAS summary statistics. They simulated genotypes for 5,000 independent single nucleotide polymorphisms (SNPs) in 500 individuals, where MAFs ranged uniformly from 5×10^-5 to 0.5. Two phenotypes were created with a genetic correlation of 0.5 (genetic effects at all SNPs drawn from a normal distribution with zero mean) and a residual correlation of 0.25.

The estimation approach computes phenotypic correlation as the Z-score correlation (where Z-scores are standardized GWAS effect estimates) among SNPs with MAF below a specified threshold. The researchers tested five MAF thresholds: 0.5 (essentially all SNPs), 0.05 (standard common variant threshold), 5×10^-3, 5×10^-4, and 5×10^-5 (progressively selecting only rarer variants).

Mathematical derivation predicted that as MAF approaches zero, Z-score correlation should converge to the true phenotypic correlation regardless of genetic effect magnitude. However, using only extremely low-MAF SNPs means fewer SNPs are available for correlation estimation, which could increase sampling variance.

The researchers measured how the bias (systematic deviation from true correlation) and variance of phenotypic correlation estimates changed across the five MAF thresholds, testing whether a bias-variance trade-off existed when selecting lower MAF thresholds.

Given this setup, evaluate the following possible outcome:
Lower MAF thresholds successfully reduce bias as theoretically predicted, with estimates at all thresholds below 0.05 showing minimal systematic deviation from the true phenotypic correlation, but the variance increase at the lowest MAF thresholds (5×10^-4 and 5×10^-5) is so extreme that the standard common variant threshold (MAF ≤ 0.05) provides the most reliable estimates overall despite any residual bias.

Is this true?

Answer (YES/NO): NO